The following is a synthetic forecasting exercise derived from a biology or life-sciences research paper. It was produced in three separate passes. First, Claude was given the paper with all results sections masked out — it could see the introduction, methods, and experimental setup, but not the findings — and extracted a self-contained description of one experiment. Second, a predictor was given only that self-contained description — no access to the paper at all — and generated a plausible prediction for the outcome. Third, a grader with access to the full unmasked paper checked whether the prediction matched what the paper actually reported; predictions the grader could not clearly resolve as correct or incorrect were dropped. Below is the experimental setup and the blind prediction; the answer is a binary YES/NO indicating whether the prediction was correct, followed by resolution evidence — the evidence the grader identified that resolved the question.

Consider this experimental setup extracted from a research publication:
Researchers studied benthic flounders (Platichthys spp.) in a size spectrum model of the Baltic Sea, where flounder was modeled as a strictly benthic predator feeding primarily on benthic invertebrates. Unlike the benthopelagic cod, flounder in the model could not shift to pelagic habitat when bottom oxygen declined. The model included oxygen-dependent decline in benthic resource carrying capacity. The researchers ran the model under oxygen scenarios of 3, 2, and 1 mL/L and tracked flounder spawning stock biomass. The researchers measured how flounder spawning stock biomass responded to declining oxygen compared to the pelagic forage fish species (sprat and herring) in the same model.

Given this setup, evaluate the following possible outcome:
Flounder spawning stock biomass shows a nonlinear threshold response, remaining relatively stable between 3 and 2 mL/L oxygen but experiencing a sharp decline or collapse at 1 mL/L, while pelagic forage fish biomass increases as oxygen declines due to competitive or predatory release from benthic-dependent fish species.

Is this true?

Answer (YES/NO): NO